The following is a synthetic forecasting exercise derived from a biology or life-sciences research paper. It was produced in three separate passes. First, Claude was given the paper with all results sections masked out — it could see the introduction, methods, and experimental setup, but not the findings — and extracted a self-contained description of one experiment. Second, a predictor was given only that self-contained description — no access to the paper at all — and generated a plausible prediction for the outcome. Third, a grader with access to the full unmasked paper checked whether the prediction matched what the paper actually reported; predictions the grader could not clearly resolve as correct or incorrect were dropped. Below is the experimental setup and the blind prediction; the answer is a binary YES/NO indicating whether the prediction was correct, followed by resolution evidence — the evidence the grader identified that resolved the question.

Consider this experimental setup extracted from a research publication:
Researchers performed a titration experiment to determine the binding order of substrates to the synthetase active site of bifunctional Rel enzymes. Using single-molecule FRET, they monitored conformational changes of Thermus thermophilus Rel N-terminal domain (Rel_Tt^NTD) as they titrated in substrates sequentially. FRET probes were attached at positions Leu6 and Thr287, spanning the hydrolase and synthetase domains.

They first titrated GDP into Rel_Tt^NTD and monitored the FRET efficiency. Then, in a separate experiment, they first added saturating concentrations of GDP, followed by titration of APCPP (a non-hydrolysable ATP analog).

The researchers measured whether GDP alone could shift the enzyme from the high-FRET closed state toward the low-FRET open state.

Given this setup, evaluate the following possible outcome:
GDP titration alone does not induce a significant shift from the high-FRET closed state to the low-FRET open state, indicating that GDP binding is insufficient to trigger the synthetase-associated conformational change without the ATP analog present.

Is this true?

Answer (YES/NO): NO